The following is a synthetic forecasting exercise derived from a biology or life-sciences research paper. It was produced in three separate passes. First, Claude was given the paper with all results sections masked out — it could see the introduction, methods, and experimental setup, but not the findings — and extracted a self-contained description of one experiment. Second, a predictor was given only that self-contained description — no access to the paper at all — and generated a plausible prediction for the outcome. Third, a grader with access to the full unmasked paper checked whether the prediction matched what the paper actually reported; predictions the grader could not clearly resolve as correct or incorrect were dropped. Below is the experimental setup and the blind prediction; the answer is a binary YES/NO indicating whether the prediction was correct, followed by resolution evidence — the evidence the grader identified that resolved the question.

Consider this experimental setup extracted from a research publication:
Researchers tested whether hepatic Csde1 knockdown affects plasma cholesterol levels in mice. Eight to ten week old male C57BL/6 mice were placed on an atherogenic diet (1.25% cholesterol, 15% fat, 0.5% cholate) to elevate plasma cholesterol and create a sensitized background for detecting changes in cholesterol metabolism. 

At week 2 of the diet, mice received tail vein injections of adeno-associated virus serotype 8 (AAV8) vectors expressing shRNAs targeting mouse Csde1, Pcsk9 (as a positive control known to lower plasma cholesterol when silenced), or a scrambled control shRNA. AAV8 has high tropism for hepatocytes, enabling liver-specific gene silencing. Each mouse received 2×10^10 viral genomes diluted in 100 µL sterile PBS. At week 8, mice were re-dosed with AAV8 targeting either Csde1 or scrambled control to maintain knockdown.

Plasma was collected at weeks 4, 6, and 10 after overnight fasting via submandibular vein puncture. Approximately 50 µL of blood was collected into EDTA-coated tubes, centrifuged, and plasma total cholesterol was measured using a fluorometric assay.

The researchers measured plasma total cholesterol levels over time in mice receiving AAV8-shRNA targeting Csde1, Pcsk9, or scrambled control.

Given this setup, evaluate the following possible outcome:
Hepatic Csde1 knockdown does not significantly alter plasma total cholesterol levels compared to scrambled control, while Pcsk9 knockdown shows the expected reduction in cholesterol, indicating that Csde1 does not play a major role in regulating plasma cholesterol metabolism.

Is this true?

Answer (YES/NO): NO